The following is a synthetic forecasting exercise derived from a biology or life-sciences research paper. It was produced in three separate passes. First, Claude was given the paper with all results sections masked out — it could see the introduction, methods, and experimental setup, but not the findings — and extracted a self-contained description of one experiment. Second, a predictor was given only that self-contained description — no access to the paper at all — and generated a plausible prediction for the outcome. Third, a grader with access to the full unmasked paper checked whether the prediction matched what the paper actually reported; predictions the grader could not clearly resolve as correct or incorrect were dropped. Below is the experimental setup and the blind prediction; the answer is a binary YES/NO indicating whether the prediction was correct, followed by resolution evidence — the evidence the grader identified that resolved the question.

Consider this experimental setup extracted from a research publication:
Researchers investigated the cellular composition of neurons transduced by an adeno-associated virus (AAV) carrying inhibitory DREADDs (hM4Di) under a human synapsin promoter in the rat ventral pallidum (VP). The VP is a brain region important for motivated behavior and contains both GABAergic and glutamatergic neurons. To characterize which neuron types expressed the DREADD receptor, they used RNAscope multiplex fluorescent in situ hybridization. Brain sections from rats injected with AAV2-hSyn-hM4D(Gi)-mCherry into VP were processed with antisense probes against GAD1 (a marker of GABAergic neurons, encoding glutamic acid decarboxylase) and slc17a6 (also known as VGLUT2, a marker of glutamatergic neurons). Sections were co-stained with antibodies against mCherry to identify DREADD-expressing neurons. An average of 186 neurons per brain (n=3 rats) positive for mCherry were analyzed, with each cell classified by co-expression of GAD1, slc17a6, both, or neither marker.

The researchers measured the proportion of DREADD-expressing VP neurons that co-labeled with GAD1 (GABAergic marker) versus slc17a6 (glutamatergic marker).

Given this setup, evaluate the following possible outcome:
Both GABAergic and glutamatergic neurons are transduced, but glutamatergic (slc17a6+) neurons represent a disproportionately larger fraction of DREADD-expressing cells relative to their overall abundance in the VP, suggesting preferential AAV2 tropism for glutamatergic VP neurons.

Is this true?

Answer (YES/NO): NO